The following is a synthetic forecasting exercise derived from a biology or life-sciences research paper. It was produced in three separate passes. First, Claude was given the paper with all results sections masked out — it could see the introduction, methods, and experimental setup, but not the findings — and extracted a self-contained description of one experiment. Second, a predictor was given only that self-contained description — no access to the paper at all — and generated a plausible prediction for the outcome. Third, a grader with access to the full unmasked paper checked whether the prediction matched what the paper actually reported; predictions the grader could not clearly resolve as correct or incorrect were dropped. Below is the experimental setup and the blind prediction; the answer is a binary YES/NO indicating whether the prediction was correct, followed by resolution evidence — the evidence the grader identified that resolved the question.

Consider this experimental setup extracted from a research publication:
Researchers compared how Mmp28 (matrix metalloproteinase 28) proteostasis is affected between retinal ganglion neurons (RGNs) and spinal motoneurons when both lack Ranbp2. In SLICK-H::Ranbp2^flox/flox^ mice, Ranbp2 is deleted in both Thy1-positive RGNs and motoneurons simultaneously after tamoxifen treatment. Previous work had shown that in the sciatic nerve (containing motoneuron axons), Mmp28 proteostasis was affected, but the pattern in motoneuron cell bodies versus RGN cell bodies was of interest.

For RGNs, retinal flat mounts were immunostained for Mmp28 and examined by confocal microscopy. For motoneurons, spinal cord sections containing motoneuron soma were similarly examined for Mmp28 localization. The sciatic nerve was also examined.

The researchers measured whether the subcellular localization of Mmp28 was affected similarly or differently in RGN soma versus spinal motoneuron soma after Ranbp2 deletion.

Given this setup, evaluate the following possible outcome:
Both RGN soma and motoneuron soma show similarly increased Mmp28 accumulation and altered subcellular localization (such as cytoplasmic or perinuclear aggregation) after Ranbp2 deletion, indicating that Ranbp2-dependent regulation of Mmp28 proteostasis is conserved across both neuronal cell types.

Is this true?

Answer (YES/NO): NO